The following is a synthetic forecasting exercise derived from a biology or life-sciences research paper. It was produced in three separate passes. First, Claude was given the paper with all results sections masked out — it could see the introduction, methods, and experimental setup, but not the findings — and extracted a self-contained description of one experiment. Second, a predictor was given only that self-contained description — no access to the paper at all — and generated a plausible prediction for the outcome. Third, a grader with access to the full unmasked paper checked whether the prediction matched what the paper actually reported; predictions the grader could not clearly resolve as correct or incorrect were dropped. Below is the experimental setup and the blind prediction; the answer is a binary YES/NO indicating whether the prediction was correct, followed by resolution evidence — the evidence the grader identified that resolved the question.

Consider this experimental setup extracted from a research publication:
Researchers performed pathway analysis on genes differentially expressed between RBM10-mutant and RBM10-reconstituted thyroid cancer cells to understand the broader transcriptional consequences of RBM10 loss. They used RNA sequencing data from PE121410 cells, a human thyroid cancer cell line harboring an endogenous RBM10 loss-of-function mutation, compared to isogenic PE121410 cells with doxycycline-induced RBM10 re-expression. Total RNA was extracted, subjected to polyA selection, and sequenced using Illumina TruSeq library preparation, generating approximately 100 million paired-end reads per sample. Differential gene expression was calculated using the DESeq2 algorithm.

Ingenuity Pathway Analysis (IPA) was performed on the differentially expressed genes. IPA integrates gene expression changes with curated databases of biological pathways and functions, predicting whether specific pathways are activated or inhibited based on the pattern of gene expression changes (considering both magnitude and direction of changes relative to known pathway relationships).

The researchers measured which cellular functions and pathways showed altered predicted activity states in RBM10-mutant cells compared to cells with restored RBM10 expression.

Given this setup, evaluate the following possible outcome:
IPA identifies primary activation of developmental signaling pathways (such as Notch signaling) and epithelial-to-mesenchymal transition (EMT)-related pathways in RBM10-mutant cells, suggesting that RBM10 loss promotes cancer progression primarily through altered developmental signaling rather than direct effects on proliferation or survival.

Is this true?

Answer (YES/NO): NO